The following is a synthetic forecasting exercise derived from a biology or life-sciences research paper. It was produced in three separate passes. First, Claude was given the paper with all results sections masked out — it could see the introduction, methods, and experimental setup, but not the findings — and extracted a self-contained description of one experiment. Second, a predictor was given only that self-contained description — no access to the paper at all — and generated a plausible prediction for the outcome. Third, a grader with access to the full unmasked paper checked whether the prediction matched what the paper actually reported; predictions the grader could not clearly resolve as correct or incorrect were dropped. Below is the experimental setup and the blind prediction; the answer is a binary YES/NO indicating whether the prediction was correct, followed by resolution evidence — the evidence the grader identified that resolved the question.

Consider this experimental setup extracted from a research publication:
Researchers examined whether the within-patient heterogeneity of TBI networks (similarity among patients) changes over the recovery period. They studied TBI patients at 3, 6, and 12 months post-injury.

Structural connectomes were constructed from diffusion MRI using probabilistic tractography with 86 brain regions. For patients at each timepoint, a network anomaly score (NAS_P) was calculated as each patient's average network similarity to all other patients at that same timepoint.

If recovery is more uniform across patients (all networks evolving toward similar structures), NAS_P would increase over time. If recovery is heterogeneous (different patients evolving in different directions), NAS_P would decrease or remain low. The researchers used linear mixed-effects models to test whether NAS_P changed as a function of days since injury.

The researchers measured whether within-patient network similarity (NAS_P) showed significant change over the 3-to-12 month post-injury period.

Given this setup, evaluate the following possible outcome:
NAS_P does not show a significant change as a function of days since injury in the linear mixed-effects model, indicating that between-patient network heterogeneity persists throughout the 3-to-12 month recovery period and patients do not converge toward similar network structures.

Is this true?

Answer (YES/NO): NO